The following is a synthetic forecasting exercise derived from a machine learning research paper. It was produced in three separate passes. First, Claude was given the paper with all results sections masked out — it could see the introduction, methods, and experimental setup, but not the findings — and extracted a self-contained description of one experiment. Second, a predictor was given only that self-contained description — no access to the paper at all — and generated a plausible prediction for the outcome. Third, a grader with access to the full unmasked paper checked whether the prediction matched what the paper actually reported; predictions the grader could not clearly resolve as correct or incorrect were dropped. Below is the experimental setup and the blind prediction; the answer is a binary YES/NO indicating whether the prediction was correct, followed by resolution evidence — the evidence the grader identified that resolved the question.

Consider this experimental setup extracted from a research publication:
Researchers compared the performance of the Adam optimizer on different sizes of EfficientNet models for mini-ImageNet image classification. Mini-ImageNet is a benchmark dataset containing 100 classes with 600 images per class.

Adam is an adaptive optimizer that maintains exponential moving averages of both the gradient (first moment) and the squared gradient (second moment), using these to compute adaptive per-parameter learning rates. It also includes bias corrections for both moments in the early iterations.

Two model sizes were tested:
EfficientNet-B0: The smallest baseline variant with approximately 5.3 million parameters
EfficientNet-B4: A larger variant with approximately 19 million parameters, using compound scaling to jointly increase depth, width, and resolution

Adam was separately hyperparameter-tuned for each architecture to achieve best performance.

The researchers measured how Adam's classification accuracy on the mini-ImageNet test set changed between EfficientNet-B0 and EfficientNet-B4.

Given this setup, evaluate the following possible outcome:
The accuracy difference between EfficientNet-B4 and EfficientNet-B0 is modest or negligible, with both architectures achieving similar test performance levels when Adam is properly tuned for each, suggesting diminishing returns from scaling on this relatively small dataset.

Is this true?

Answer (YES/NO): NO